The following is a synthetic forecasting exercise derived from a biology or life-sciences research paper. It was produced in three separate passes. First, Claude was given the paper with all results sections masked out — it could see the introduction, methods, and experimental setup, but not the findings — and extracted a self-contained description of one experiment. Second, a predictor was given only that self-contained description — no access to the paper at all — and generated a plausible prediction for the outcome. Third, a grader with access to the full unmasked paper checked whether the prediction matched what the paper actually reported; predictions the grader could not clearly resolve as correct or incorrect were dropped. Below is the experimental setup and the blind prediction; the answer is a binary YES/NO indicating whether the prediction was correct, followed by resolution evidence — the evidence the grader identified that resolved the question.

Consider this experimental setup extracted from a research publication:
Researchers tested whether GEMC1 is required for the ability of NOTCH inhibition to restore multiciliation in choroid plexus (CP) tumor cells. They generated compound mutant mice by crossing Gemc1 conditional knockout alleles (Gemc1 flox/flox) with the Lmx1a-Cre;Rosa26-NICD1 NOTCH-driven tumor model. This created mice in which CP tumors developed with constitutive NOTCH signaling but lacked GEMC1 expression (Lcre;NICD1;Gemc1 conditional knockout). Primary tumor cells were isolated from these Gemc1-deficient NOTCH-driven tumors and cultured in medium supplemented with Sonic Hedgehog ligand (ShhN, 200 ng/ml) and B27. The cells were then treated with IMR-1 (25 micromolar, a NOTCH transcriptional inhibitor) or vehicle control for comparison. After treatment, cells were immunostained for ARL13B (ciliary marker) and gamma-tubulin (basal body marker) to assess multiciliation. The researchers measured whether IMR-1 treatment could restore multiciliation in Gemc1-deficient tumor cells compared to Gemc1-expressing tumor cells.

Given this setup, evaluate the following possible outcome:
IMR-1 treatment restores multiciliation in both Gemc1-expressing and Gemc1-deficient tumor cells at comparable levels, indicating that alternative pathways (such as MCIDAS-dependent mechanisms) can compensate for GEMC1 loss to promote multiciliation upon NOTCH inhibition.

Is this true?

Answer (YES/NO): NO